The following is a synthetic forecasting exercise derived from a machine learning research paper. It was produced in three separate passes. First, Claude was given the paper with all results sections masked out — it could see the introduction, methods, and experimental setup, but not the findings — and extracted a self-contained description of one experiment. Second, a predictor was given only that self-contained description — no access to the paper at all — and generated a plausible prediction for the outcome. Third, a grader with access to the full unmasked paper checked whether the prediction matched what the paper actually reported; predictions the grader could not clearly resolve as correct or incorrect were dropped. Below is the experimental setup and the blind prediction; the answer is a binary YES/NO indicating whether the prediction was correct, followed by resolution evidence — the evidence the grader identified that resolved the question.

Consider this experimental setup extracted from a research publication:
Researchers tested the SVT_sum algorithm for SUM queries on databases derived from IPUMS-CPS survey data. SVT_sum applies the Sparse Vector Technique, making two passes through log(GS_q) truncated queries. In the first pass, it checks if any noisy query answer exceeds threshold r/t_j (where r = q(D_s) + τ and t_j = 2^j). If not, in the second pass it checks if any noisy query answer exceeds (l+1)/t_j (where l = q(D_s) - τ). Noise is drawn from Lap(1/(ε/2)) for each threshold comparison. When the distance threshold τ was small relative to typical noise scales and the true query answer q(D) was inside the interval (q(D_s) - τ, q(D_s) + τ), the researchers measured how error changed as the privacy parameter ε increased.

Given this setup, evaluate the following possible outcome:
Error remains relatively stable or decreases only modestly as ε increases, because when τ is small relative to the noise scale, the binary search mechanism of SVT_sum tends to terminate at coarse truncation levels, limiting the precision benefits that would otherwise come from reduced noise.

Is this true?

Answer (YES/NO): YES